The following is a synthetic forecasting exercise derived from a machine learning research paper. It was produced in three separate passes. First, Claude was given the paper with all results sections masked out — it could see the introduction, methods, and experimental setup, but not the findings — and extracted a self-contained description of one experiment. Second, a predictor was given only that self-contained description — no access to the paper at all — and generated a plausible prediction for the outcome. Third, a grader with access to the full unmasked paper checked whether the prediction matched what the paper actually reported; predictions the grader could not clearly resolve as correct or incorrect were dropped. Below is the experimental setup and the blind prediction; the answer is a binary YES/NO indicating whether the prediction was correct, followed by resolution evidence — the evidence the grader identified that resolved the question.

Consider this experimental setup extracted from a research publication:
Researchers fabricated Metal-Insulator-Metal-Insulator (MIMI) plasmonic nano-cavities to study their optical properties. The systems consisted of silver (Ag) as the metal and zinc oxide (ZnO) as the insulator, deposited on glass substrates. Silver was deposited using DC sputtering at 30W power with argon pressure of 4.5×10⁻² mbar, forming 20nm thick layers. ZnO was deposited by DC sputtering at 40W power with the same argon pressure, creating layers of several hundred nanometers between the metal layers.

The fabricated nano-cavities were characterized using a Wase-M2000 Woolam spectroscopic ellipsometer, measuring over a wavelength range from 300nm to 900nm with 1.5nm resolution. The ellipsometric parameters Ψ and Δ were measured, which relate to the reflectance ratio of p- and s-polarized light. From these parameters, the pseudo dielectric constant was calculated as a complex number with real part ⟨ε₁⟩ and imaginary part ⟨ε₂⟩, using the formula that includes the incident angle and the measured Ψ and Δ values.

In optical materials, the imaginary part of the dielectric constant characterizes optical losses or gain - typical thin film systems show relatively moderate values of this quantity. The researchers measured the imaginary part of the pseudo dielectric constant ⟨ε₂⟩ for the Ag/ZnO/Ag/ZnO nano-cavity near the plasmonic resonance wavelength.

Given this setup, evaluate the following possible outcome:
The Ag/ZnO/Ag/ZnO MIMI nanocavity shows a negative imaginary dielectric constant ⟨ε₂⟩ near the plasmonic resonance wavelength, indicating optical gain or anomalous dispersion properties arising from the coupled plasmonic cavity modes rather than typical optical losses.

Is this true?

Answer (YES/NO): YES